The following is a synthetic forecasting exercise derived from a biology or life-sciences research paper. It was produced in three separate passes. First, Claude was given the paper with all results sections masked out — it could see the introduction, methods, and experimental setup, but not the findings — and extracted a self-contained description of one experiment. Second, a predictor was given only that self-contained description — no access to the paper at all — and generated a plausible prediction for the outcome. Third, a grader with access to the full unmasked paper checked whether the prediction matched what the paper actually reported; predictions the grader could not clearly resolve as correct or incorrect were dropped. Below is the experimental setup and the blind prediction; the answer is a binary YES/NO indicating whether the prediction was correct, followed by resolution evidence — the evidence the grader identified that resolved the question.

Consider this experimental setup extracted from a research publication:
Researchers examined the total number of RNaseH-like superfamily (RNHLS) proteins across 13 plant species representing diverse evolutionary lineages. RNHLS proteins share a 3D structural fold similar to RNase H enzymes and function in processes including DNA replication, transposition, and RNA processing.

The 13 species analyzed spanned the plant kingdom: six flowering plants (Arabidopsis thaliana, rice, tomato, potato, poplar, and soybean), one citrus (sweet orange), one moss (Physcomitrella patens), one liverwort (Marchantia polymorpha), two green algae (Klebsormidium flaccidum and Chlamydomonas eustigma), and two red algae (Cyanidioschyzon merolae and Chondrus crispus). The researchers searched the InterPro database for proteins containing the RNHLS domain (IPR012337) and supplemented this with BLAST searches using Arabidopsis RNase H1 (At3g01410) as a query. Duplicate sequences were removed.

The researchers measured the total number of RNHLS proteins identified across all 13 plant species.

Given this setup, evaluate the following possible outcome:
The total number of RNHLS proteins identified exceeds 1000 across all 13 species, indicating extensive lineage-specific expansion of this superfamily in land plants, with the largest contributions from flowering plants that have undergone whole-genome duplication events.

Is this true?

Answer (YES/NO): YES